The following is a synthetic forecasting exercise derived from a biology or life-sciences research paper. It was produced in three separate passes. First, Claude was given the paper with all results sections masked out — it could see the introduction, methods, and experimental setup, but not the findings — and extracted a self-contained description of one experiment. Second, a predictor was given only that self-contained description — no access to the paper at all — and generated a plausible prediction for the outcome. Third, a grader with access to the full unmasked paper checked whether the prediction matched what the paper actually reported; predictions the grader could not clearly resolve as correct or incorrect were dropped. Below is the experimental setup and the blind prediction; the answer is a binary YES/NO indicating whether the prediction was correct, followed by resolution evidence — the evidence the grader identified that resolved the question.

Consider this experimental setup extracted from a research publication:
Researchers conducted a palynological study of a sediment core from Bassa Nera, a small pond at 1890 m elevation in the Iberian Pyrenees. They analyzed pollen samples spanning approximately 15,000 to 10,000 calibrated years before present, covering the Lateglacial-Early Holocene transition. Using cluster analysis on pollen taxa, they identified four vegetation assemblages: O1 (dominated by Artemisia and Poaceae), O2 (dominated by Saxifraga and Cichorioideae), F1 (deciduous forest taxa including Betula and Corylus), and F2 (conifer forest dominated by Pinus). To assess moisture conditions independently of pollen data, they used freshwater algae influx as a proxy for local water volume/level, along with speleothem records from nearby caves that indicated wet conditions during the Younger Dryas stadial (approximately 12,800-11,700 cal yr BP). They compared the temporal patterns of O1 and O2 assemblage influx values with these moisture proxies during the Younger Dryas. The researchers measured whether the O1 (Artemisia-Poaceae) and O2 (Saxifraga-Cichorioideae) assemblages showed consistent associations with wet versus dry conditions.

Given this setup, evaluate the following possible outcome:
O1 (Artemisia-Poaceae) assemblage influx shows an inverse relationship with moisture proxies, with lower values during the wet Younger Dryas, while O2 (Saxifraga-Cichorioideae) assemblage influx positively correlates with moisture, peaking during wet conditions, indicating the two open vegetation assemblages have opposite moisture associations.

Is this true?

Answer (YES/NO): NO